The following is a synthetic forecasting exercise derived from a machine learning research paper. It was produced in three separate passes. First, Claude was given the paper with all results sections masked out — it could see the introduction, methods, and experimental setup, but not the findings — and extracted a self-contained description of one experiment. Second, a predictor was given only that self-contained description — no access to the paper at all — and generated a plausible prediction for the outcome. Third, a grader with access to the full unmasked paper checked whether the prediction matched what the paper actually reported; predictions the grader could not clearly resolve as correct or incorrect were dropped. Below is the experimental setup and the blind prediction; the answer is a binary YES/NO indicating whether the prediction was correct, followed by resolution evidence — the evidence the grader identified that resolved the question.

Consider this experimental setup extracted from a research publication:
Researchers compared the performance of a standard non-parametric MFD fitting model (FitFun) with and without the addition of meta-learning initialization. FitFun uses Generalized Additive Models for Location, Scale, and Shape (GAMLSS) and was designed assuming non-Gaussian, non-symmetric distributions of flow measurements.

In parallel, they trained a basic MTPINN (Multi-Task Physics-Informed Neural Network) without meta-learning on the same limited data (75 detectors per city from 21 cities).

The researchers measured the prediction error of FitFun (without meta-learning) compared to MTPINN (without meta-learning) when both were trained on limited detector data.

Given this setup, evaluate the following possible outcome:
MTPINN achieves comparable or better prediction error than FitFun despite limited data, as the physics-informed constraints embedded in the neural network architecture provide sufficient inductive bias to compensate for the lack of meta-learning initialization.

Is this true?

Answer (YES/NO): YES